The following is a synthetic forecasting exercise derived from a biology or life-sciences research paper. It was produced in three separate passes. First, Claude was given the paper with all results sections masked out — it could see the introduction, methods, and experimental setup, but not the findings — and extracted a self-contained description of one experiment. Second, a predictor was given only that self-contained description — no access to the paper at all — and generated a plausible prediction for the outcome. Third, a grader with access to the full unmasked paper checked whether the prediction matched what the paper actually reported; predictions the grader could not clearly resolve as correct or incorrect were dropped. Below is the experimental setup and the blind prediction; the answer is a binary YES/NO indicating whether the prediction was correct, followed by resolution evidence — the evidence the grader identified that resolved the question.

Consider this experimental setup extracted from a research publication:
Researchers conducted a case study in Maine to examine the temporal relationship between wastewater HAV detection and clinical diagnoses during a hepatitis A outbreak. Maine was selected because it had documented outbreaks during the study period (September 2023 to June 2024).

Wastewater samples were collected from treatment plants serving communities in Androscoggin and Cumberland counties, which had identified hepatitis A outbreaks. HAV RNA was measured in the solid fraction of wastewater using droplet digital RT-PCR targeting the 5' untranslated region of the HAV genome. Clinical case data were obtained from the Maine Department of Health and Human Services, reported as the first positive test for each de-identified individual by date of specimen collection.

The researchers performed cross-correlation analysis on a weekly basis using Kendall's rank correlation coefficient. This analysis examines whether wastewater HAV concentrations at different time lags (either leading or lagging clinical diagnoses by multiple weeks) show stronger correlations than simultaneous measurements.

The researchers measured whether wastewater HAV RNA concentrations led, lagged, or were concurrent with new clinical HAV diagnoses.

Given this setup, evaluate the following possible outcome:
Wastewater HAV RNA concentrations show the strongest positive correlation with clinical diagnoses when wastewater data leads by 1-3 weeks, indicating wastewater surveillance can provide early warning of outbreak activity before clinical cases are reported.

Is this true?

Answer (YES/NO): YES